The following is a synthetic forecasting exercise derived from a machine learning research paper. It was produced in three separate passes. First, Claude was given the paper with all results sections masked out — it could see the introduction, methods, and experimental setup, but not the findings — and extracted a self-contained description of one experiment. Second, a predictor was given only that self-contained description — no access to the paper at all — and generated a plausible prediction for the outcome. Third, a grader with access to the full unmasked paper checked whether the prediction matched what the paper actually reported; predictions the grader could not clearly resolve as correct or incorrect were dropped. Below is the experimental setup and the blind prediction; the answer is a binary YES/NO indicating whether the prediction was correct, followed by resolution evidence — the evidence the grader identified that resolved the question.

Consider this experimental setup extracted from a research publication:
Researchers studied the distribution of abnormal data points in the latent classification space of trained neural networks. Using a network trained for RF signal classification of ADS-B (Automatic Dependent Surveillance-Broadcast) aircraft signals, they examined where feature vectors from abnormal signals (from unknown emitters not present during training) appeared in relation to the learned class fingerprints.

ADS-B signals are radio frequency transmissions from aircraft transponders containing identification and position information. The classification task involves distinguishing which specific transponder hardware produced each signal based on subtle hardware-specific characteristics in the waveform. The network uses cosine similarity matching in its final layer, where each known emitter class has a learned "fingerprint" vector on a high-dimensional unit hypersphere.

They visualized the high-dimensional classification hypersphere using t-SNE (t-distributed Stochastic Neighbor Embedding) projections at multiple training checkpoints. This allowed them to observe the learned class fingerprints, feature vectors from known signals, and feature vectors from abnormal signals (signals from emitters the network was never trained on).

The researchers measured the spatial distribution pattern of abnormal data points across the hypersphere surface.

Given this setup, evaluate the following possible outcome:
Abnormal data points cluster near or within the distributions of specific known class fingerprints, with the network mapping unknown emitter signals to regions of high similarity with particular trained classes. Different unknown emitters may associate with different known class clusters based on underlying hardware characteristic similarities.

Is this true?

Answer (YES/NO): NO